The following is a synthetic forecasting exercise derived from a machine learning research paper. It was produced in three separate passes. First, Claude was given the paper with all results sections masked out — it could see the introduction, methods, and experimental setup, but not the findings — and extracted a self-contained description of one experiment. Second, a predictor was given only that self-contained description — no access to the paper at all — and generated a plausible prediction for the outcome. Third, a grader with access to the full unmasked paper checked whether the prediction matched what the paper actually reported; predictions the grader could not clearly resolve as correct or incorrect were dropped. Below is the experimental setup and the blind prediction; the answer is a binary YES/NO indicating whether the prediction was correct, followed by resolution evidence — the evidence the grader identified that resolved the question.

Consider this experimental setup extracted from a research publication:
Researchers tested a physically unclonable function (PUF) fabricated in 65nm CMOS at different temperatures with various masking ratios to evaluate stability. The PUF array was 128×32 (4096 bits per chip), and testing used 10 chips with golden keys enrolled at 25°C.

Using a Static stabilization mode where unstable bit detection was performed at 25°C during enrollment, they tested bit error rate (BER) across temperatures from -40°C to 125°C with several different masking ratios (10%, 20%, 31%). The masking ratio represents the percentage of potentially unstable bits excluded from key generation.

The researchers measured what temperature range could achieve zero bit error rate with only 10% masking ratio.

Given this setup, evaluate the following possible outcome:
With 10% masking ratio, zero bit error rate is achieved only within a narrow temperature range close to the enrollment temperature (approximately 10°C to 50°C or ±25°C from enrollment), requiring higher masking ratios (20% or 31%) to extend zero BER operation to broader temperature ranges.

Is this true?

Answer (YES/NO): NO